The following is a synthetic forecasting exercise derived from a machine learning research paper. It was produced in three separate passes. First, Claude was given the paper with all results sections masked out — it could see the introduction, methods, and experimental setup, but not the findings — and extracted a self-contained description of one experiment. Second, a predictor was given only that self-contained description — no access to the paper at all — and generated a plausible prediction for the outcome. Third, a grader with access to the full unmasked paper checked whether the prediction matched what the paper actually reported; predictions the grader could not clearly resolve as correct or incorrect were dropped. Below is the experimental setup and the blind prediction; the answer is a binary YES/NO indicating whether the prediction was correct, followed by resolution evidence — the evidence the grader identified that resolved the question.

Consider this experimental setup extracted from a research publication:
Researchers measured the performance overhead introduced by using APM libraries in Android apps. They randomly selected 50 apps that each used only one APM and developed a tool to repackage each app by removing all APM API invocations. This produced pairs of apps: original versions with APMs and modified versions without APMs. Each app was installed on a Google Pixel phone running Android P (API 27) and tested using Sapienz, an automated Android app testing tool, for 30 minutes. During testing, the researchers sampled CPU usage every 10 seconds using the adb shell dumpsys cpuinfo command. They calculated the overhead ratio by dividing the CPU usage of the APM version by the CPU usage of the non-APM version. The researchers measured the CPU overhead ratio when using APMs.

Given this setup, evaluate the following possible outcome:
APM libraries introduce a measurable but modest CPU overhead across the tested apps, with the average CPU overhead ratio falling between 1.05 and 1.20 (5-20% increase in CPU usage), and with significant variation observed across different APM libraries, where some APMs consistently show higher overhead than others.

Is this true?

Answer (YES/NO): NO